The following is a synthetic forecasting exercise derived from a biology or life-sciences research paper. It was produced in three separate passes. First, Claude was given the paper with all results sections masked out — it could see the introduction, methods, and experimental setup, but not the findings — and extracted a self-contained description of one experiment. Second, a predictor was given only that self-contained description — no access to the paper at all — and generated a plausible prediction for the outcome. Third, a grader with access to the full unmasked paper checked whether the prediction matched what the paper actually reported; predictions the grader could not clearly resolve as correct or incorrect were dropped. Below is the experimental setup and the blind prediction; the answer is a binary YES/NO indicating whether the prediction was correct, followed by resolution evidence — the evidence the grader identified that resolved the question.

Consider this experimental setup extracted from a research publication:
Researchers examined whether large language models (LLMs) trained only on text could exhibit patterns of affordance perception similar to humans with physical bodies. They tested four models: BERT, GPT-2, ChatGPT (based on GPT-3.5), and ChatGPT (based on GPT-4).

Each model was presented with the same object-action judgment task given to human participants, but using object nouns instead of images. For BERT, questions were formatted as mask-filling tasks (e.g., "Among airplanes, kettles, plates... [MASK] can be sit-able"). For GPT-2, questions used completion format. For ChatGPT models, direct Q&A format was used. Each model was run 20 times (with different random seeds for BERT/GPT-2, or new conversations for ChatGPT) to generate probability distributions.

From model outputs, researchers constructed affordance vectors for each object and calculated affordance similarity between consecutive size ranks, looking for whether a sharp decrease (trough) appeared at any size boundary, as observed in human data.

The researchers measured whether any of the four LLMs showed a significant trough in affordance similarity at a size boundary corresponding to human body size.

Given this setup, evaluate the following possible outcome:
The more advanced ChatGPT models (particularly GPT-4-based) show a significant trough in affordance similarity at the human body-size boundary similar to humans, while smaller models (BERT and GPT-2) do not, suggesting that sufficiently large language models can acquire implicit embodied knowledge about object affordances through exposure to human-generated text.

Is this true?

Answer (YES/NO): YES